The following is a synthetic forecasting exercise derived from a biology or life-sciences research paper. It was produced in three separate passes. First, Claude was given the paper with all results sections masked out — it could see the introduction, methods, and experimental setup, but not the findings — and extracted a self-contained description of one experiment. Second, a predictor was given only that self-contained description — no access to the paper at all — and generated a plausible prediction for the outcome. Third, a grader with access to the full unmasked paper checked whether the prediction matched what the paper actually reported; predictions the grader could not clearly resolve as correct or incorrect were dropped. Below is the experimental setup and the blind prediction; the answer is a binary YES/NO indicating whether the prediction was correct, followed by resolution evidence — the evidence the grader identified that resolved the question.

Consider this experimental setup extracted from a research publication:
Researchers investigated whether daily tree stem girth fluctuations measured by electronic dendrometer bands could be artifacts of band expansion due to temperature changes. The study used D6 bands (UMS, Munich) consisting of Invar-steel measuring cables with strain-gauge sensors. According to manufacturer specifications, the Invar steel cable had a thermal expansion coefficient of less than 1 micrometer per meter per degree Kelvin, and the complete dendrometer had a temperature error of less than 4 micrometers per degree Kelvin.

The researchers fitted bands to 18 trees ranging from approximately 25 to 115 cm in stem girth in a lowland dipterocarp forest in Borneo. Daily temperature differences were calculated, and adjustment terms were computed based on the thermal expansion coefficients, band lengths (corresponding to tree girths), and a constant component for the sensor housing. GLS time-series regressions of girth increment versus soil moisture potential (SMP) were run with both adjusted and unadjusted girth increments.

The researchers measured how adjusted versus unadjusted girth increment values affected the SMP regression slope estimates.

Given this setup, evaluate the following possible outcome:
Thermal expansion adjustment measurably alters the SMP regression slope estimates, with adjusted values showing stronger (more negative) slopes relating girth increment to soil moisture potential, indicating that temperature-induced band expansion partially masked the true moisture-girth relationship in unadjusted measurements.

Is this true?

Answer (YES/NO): NO